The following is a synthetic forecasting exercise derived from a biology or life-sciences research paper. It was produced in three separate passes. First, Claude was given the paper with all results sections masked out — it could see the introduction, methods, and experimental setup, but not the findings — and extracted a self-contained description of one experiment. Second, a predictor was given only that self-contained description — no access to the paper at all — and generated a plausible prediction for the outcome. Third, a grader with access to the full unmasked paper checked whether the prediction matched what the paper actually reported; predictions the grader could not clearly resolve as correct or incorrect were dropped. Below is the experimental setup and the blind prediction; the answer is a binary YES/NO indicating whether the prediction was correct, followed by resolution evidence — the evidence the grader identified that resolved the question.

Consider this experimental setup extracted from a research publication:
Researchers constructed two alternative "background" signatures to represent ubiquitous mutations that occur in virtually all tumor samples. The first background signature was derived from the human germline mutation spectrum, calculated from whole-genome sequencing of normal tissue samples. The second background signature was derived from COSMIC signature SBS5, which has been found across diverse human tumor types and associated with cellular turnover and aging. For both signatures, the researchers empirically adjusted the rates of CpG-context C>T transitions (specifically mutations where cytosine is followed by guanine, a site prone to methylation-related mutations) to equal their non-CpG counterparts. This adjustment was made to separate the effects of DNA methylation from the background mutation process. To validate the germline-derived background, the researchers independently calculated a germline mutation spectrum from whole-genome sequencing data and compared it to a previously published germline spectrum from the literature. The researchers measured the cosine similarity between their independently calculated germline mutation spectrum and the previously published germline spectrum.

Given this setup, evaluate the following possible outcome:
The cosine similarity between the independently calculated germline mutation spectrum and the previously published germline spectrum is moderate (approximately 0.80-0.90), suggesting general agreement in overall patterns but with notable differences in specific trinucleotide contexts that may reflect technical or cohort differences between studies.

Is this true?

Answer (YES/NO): NO